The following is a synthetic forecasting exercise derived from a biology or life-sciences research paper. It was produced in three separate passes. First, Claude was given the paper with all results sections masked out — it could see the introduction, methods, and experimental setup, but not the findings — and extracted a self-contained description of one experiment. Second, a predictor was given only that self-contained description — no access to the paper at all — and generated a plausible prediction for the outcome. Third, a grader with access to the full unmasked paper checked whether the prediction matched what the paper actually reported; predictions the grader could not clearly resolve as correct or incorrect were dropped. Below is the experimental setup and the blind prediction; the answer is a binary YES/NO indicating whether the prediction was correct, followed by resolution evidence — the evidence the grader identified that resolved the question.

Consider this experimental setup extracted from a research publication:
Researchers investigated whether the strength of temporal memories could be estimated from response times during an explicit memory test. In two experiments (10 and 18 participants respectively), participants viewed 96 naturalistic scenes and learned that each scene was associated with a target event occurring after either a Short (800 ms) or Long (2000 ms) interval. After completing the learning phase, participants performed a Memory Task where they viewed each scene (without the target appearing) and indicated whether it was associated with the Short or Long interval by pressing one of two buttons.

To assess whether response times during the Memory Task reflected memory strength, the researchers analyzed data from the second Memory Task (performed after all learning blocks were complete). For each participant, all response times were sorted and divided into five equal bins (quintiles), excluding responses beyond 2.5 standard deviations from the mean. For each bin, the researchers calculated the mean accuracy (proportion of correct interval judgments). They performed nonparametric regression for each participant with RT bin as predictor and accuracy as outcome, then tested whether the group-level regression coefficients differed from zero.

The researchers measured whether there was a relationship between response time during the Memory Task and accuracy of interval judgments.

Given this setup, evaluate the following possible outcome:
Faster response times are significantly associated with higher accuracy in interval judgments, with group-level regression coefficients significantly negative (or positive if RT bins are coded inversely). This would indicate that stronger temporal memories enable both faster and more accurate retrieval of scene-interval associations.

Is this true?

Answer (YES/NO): YES